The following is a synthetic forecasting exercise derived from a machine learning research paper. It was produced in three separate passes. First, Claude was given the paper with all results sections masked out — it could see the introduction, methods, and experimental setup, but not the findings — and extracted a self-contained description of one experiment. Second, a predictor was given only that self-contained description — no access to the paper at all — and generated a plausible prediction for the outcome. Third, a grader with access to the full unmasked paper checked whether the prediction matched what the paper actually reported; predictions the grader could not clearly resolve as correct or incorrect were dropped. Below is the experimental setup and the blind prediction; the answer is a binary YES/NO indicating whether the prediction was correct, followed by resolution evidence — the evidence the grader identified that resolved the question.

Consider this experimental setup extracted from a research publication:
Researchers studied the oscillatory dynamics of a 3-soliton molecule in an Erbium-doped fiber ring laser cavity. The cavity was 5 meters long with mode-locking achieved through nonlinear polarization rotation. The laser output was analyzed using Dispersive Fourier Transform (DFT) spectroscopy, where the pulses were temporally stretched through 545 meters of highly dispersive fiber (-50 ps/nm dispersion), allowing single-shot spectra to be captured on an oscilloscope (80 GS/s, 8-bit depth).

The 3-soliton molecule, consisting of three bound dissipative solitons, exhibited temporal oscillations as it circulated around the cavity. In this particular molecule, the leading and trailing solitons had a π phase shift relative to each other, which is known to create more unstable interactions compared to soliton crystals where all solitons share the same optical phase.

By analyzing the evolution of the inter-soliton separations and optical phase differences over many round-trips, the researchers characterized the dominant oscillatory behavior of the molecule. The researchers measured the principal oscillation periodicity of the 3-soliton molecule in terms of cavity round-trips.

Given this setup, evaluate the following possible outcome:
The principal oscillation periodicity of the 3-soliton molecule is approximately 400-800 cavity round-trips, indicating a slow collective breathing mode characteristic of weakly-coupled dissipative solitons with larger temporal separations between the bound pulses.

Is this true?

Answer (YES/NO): NO